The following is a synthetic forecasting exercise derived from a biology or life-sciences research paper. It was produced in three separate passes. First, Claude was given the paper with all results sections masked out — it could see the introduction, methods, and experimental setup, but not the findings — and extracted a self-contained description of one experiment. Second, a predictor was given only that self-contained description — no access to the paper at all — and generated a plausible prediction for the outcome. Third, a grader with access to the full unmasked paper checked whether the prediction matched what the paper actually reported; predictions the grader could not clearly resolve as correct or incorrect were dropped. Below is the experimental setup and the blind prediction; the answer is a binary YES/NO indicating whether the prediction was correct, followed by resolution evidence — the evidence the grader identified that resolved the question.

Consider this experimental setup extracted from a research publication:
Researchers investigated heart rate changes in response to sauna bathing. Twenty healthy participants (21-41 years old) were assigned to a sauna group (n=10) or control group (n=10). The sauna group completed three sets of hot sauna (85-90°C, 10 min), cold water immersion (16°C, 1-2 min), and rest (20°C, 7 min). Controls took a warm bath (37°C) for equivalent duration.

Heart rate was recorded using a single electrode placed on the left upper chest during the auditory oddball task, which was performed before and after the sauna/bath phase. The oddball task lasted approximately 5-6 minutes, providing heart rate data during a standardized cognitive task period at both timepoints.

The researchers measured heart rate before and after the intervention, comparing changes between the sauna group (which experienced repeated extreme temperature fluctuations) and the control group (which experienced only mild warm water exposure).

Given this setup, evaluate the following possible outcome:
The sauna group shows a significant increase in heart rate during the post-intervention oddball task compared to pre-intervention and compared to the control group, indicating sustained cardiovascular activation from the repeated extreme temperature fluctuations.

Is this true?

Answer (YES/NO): NO